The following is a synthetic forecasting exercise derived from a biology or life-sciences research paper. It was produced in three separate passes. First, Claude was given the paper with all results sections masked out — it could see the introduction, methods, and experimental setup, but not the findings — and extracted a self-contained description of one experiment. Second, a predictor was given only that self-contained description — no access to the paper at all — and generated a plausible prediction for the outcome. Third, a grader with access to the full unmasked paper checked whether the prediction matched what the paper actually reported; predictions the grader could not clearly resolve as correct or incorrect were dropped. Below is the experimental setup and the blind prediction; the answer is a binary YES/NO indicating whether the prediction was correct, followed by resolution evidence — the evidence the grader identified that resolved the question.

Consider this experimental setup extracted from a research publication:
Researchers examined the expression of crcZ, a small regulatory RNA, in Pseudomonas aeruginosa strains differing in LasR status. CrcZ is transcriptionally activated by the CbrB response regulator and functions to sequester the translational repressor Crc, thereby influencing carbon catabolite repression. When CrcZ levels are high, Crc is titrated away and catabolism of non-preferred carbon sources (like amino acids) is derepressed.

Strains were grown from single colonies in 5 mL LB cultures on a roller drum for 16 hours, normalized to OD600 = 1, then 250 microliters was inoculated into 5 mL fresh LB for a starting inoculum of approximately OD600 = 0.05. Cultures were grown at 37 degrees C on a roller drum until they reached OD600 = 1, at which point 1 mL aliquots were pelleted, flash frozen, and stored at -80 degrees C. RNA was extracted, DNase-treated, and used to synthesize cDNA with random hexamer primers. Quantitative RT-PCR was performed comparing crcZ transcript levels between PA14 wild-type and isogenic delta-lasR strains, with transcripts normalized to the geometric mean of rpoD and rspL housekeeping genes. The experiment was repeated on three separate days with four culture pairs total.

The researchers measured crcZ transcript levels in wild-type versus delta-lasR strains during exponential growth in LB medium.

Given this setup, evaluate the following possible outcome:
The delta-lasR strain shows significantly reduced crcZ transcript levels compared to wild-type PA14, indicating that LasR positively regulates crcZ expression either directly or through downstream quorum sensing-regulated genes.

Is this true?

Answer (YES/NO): NO